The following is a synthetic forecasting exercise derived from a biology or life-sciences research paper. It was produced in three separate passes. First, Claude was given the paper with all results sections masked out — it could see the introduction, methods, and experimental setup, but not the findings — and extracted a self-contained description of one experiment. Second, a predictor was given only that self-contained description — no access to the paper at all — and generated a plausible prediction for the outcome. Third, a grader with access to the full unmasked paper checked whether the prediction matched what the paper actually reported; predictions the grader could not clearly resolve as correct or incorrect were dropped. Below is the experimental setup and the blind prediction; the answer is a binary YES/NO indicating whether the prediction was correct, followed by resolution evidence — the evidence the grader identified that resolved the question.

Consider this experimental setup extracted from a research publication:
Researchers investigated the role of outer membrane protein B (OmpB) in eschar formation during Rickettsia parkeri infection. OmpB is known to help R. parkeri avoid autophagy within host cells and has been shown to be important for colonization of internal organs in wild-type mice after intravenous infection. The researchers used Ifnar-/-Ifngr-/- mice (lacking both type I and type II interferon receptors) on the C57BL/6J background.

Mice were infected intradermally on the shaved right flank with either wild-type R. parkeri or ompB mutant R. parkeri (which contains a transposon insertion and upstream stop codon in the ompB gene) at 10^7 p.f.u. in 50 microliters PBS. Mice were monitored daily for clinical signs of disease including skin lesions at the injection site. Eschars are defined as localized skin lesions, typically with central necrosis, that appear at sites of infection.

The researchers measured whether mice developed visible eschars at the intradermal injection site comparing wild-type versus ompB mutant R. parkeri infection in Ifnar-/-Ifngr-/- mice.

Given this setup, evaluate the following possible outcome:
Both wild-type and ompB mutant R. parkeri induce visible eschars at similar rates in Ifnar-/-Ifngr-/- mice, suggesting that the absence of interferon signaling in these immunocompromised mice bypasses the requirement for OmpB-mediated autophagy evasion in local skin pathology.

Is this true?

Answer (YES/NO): NO